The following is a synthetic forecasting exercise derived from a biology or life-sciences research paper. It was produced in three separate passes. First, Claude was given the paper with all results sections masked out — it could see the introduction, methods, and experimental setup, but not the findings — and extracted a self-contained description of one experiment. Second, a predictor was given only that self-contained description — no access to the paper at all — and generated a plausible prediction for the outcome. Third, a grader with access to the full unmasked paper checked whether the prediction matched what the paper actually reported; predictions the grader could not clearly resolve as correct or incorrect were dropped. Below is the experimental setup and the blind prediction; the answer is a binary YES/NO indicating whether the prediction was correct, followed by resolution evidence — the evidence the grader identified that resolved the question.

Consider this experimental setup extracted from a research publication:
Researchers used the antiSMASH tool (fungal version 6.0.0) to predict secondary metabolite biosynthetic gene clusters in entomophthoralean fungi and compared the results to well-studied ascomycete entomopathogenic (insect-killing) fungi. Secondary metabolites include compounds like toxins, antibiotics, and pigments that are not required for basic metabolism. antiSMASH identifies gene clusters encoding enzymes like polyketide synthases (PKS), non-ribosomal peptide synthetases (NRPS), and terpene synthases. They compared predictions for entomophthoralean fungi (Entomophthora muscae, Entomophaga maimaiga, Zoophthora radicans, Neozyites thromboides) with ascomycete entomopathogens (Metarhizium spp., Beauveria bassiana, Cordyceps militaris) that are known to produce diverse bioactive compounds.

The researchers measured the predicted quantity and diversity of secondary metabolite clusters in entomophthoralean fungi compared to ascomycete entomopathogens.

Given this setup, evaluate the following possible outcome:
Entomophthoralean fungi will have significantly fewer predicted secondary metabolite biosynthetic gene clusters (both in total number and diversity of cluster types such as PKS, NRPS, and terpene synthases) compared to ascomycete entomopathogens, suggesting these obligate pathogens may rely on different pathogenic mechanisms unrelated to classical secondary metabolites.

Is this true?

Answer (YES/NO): YES